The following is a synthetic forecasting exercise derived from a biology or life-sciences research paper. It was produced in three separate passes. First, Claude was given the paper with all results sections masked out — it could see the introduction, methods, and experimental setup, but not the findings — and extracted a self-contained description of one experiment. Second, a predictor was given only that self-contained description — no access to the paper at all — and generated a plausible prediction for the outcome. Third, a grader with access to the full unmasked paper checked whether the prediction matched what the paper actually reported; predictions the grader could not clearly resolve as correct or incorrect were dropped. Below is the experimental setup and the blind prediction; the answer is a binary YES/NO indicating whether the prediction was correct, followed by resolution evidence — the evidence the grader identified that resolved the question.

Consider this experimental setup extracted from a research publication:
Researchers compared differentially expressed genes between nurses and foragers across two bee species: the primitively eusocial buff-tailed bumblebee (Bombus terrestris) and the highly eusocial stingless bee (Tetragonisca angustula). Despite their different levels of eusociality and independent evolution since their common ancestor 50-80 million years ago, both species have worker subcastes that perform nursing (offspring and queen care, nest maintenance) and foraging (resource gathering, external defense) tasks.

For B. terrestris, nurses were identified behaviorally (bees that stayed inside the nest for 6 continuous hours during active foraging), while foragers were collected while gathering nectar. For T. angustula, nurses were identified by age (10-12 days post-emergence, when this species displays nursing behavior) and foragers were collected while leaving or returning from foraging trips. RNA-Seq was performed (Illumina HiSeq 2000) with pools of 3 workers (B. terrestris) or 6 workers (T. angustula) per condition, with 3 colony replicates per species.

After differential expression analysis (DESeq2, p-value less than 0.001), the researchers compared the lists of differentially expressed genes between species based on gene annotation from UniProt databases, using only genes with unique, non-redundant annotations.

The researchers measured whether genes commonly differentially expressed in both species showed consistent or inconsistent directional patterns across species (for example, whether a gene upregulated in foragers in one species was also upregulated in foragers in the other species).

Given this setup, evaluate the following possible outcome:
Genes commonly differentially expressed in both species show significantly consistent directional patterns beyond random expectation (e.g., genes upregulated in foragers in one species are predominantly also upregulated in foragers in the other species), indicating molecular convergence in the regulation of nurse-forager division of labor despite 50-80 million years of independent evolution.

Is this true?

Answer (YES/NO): NO